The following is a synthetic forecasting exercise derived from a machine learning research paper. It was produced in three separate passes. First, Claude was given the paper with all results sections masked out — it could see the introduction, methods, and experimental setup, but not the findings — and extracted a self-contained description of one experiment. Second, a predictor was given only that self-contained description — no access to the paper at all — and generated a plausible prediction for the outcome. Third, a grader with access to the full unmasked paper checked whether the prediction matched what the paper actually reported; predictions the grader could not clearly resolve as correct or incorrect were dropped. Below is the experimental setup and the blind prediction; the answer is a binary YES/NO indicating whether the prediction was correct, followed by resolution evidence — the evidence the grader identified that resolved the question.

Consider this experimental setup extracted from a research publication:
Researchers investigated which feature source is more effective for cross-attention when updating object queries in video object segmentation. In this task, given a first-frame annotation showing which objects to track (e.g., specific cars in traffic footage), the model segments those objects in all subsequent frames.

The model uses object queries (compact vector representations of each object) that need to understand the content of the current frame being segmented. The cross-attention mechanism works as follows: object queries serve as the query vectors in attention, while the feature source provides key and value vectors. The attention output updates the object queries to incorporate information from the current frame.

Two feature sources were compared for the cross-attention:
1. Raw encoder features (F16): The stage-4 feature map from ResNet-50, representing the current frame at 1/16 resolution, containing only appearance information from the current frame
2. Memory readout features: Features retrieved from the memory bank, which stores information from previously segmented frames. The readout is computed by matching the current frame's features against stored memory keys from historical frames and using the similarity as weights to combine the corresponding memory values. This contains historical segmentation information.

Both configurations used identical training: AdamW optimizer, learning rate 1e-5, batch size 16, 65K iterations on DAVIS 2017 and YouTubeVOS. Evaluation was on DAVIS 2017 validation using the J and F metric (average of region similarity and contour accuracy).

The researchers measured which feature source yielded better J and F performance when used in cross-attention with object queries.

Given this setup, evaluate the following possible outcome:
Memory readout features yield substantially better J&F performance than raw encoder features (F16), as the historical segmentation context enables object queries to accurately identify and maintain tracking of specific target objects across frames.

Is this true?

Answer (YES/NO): NO